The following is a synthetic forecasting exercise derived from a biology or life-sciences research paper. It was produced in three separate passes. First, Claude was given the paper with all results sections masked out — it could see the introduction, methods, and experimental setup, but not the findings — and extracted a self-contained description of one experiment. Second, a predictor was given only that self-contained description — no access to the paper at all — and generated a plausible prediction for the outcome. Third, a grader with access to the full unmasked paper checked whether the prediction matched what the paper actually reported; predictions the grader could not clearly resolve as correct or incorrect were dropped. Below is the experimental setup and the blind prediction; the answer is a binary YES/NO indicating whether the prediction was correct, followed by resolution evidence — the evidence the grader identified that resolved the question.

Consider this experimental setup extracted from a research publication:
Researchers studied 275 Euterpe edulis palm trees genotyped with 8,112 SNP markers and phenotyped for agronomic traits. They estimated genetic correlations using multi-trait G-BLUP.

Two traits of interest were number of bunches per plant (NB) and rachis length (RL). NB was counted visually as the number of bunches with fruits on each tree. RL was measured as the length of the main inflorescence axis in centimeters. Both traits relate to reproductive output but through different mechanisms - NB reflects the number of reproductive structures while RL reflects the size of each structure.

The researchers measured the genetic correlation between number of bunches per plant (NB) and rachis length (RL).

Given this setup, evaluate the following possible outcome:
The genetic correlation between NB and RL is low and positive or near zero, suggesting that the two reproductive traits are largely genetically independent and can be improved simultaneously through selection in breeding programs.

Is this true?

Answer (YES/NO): YES